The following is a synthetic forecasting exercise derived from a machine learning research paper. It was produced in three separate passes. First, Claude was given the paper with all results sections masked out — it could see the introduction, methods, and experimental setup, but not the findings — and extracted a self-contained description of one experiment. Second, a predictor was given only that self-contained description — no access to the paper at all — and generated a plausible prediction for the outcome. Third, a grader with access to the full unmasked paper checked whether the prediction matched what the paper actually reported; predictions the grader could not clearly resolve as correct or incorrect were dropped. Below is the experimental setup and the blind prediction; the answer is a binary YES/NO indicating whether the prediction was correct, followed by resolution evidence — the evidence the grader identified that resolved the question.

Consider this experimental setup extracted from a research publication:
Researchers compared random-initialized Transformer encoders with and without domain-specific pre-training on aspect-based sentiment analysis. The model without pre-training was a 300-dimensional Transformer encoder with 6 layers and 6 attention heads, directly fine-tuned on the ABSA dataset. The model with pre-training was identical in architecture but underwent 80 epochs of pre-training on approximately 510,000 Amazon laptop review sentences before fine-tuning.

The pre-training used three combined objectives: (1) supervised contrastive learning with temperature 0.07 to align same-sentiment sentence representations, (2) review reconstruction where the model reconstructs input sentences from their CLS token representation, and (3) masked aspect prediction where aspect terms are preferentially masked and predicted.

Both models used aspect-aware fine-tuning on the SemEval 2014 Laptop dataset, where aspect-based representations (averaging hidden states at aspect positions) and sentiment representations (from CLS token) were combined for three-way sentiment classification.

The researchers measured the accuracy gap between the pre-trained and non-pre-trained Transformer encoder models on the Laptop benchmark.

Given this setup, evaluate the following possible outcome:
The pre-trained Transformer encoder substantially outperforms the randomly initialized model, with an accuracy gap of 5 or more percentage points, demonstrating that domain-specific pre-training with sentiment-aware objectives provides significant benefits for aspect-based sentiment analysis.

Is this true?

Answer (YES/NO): YES